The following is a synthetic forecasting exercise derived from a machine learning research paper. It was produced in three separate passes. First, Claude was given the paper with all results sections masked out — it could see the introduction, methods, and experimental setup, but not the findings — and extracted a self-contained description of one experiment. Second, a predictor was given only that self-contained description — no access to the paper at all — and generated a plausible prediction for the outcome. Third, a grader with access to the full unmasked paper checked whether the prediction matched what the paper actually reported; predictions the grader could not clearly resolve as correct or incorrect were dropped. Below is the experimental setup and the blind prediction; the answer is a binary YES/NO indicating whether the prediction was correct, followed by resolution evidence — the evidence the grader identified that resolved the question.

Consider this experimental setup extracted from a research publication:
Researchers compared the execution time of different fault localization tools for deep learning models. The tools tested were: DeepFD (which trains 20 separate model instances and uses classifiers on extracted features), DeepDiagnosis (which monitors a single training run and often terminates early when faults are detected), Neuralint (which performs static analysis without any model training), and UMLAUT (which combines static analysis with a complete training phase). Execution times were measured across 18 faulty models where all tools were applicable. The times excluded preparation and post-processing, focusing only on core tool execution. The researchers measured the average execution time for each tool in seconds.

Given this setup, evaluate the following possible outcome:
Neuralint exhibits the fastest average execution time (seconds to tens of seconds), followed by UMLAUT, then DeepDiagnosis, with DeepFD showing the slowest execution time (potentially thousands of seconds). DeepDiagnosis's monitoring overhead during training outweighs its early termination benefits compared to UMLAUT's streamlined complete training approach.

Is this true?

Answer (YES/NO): NO